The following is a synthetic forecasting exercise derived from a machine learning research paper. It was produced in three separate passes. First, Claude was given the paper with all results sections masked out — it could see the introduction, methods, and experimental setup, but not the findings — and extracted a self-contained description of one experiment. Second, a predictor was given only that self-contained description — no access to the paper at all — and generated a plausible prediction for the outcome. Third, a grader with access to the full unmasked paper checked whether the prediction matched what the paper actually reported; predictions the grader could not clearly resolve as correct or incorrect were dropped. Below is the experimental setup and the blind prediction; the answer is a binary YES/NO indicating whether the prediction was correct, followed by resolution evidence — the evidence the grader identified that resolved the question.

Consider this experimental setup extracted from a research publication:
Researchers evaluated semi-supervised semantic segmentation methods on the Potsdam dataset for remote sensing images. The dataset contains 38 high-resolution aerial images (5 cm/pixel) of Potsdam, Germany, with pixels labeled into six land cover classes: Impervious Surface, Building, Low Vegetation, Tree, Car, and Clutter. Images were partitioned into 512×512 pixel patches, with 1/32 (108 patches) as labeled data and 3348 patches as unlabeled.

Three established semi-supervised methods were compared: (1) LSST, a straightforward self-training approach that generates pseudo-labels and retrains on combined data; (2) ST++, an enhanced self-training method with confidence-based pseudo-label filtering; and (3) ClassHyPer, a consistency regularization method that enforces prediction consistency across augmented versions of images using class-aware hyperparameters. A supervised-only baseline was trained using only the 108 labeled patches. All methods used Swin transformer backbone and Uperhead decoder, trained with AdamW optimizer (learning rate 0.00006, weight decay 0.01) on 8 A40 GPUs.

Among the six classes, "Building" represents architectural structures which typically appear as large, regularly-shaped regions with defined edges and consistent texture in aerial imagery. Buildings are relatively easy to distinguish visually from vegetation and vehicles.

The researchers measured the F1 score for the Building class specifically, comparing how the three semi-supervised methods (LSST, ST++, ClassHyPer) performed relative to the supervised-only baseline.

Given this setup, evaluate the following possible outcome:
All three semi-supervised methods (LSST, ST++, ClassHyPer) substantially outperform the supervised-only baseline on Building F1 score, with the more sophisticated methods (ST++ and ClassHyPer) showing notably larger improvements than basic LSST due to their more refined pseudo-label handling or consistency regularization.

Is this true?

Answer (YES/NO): NO